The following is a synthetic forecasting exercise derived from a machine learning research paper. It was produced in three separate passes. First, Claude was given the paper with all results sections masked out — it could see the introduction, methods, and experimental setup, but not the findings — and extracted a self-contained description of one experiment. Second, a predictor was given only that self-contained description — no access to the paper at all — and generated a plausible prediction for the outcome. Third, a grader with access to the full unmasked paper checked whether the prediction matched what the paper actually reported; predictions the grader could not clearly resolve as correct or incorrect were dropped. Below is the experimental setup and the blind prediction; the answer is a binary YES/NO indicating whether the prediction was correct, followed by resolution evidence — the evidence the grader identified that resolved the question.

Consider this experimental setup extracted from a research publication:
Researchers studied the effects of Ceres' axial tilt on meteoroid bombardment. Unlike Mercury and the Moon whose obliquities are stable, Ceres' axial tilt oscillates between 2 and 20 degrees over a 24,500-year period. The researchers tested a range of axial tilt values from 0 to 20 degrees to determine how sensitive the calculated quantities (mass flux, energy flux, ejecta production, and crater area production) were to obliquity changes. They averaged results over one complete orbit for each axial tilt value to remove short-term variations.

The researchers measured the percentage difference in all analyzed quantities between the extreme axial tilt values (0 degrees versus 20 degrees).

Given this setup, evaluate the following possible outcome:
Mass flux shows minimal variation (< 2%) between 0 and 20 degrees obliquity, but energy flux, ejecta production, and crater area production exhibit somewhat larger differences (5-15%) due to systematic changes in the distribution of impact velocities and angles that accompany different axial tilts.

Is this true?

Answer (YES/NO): NO